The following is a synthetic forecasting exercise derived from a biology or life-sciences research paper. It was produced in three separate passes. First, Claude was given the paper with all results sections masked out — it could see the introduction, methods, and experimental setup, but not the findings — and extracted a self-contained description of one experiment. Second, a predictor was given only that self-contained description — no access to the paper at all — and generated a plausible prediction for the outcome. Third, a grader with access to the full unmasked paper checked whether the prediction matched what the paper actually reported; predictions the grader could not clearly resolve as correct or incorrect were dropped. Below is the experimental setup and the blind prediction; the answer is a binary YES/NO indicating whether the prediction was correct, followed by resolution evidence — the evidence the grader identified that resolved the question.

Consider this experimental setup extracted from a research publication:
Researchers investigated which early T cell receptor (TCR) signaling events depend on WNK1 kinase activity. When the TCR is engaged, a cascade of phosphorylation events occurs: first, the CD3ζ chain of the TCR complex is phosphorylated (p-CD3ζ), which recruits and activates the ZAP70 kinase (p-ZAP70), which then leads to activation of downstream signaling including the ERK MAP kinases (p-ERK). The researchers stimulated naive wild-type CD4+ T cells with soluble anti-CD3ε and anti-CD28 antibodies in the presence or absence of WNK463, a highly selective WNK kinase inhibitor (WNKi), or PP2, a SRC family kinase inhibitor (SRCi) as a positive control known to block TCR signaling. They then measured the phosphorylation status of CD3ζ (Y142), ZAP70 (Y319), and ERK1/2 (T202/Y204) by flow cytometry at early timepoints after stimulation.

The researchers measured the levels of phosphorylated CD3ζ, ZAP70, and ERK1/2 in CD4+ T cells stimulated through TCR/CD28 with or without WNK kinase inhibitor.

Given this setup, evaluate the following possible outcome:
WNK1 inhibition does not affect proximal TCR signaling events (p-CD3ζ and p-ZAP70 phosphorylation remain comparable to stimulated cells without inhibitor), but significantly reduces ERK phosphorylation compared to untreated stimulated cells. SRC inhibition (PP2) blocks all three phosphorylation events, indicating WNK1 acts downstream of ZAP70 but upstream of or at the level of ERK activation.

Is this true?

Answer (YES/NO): NO